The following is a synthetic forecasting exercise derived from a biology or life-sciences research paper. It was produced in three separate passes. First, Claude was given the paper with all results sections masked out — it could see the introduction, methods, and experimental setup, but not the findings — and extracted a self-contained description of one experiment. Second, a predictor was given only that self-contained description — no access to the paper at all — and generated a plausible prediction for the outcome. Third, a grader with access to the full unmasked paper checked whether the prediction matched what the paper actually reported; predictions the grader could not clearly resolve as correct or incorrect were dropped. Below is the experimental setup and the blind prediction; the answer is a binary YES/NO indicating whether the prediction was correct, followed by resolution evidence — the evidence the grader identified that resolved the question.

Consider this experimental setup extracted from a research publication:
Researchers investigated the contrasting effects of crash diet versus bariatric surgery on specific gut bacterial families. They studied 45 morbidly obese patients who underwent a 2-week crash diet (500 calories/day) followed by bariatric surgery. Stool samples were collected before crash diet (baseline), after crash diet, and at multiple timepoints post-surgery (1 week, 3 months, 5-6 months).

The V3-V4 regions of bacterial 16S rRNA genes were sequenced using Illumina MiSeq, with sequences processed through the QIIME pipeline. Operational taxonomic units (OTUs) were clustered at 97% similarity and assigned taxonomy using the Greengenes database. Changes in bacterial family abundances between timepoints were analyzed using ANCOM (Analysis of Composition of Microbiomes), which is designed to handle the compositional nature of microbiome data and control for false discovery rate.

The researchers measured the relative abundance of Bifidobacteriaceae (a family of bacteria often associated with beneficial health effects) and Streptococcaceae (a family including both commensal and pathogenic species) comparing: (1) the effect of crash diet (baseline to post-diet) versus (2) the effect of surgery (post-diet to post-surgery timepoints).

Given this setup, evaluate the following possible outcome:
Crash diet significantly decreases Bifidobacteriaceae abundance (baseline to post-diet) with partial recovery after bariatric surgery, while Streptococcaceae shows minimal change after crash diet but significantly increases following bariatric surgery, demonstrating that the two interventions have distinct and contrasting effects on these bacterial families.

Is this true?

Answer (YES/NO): NO